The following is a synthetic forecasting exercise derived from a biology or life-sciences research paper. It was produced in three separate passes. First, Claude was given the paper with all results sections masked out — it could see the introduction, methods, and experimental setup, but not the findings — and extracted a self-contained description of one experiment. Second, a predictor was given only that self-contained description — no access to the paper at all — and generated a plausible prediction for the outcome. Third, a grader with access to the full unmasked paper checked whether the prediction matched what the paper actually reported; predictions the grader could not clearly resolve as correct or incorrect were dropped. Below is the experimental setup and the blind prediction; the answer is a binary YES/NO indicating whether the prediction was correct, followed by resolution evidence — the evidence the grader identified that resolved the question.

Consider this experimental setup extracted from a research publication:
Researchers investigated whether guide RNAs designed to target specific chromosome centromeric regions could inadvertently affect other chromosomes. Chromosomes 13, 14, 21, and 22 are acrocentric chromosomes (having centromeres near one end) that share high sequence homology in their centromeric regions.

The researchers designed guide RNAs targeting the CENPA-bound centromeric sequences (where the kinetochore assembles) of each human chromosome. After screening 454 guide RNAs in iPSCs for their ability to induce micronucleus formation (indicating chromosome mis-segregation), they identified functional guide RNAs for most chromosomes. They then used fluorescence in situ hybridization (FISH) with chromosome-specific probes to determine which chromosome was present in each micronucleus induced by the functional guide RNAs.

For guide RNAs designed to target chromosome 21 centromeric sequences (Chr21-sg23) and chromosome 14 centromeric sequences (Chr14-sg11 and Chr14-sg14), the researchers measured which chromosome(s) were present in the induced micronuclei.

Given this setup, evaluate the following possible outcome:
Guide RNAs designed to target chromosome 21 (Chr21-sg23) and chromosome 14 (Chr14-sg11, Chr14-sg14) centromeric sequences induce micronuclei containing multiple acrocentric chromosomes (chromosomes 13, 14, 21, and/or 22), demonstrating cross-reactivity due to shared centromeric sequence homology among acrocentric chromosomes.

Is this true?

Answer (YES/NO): YES